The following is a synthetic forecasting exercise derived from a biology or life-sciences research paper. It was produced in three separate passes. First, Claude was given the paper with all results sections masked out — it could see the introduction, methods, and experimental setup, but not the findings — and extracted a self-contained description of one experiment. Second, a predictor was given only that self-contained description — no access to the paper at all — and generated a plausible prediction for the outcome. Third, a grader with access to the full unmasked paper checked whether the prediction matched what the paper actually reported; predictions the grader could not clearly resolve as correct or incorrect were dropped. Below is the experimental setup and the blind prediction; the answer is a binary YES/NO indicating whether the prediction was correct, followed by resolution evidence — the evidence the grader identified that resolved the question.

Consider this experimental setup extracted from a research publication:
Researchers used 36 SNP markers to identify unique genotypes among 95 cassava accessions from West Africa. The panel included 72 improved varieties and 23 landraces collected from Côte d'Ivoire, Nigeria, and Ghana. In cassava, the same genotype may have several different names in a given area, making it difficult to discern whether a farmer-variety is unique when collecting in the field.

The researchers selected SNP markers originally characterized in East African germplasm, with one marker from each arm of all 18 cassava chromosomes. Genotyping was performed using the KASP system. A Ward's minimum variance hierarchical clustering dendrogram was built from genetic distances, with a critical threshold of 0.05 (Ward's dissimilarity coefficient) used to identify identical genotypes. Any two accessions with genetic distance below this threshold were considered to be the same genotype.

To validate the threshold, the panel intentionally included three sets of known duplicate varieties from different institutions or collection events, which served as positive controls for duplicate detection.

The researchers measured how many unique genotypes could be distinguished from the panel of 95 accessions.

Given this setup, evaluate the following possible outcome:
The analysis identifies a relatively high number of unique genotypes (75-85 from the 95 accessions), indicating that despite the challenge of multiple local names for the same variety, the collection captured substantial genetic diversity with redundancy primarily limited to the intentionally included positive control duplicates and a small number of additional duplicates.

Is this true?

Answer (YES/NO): NO